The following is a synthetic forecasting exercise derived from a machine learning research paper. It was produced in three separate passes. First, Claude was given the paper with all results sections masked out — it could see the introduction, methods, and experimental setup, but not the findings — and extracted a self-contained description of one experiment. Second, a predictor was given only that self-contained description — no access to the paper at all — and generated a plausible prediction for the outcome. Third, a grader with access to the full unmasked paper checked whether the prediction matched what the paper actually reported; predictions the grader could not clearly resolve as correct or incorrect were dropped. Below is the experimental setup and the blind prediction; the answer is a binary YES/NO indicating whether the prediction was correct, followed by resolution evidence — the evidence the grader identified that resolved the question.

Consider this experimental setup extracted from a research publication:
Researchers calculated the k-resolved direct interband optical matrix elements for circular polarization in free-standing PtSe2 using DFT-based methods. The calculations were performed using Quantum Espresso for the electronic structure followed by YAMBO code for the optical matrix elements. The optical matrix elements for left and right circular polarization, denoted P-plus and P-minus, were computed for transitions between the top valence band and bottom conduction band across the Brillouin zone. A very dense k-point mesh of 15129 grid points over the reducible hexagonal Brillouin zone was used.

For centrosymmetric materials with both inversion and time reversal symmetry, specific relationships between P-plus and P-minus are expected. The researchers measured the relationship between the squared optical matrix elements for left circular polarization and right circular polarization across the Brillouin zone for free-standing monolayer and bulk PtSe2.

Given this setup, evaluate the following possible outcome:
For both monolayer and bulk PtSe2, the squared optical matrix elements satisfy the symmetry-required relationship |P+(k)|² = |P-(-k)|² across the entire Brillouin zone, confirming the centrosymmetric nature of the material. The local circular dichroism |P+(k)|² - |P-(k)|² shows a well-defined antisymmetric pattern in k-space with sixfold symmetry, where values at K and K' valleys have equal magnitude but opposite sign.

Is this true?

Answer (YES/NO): NO